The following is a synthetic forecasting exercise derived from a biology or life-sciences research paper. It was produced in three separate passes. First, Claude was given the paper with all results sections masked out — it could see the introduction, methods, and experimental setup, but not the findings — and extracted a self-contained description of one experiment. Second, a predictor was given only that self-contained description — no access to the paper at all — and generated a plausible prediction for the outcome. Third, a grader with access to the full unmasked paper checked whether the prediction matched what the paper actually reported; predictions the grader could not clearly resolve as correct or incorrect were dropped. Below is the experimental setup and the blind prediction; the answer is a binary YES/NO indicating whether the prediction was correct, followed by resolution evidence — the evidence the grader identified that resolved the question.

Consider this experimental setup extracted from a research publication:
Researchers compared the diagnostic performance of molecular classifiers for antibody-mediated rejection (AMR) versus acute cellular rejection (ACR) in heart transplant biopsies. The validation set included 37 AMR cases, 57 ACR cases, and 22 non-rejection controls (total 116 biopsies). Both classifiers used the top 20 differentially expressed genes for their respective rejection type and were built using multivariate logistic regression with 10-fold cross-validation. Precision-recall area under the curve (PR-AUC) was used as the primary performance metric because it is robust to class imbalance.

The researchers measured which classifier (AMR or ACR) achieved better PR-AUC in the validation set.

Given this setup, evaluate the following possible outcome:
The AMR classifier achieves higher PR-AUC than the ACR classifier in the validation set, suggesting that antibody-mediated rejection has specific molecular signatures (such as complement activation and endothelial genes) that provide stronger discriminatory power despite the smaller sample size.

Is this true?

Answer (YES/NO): NO